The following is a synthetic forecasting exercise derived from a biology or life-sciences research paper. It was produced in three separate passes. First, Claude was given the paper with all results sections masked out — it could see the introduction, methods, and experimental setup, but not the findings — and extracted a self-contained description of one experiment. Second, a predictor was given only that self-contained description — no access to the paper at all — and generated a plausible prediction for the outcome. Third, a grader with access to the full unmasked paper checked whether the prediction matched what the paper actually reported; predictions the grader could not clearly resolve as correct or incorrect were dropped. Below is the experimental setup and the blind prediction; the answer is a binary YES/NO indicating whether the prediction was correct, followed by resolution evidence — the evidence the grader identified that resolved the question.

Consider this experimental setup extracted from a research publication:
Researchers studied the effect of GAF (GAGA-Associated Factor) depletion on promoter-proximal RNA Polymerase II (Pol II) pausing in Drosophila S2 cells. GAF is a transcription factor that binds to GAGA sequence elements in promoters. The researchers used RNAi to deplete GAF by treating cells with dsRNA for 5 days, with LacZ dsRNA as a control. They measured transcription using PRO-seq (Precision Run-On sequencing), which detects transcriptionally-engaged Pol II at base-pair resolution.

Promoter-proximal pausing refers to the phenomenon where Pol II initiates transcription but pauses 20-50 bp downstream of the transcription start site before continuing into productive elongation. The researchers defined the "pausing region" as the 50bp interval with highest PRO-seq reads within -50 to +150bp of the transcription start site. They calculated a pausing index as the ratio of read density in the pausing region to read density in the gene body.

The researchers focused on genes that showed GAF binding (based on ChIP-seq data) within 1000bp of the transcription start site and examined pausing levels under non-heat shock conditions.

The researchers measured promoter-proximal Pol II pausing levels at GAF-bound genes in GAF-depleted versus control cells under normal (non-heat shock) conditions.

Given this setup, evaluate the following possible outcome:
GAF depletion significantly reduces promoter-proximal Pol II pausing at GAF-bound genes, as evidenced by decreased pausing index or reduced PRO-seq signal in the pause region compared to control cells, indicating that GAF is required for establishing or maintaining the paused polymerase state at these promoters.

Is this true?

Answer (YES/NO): NO